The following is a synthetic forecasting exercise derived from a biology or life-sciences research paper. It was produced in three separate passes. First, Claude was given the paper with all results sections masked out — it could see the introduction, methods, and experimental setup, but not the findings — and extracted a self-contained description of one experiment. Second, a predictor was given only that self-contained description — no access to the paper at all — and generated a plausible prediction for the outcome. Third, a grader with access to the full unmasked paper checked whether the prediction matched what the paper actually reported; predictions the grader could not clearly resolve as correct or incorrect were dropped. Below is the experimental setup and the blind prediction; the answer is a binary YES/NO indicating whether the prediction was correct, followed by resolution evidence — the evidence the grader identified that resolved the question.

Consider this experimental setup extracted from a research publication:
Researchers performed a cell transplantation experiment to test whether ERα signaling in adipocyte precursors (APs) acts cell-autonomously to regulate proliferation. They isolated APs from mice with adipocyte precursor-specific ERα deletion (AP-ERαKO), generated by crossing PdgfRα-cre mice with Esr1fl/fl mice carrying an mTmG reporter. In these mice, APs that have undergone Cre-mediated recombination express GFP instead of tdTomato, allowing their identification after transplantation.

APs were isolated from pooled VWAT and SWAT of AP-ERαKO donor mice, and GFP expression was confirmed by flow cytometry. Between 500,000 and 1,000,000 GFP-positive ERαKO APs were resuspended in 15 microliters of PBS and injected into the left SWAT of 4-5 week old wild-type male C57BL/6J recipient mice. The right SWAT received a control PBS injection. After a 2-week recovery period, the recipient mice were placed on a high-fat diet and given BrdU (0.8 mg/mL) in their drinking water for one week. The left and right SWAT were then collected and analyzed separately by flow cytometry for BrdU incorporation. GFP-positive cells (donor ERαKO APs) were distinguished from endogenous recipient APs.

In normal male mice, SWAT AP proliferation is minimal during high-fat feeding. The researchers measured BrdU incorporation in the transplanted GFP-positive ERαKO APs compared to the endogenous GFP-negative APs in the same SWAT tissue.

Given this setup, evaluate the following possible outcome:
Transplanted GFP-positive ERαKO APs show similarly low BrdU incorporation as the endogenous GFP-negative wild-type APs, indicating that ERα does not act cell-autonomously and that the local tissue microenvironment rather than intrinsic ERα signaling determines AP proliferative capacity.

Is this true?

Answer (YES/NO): YES